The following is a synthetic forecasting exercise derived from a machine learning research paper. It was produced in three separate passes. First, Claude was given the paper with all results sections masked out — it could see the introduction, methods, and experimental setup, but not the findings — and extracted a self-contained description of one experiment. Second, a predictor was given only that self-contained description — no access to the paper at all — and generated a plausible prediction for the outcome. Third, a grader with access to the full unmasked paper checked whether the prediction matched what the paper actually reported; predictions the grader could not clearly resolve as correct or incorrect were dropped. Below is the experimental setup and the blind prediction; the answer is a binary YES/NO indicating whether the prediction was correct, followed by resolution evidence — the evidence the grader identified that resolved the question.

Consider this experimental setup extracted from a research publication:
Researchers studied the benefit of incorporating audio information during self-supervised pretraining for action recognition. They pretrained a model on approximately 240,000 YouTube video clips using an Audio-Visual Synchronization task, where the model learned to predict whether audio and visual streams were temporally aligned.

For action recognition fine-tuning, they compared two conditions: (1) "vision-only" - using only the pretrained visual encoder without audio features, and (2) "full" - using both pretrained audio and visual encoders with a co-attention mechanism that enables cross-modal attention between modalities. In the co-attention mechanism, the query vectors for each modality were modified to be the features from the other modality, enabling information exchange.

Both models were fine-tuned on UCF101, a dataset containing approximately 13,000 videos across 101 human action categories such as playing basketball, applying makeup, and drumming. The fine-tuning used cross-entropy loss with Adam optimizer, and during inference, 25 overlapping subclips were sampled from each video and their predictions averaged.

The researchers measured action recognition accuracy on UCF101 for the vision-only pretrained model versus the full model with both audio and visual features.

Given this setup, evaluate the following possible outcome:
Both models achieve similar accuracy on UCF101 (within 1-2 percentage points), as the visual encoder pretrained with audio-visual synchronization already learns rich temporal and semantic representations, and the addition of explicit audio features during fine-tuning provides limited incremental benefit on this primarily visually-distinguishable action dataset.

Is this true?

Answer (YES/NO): NO